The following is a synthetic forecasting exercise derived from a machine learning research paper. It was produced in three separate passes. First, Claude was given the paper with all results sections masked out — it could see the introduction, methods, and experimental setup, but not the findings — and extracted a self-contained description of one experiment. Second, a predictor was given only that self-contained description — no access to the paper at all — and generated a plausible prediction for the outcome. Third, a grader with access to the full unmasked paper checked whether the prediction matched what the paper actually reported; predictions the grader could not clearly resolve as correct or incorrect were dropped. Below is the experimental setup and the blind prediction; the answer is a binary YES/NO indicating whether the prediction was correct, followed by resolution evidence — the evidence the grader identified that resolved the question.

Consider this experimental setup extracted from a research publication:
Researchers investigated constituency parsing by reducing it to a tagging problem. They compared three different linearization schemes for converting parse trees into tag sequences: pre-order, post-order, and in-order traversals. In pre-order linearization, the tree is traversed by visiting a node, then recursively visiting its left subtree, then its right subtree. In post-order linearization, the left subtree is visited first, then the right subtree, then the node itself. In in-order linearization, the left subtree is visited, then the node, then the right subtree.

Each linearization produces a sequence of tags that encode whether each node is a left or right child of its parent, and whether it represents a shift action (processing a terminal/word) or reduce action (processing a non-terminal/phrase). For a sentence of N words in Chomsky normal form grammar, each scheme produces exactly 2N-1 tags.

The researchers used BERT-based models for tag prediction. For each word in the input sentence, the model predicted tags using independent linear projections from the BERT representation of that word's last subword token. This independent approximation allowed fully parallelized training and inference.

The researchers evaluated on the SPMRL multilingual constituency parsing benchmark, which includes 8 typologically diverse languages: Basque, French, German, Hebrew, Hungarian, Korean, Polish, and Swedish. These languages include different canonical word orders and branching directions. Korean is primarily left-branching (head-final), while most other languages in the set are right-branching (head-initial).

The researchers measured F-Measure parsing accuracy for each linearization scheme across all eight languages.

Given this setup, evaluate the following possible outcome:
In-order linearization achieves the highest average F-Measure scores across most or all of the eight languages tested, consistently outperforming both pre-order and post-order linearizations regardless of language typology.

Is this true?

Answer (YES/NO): NO